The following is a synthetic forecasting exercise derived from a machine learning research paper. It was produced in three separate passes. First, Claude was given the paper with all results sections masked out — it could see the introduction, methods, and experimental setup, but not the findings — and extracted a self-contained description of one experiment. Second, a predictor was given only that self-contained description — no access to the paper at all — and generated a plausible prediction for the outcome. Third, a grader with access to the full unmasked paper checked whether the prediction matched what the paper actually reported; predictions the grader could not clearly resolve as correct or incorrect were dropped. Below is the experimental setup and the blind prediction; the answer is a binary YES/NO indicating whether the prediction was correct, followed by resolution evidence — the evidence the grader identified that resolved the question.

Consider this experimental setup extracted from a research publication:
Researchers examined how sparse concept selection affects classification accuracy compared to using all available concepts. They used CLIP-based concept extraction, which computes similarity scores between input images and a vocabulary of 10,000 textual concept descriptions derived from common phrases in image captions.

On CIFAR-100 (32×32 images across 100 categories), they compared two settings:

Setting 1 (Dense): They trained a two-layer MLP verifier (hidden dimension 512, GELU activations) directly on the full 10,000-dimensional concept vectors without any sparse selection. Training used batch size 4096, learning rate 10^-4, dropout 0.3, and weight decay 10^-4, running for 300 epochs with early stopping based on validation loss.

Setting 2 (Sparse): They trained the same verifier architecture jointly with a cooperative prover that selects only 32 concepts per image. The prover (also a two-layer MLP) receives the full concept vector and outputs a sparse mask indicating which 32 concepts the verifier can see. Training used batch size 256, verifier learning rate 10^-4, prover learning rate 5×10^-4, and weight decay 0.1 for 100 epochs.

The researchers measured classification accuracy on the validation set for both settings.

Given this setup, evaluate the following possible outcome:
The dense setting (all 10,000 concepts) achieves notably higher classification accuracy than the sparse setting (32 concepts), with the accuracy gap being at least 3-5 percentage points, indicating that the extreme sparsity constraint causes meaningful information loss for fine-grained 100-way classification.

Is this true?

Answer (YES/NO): NO